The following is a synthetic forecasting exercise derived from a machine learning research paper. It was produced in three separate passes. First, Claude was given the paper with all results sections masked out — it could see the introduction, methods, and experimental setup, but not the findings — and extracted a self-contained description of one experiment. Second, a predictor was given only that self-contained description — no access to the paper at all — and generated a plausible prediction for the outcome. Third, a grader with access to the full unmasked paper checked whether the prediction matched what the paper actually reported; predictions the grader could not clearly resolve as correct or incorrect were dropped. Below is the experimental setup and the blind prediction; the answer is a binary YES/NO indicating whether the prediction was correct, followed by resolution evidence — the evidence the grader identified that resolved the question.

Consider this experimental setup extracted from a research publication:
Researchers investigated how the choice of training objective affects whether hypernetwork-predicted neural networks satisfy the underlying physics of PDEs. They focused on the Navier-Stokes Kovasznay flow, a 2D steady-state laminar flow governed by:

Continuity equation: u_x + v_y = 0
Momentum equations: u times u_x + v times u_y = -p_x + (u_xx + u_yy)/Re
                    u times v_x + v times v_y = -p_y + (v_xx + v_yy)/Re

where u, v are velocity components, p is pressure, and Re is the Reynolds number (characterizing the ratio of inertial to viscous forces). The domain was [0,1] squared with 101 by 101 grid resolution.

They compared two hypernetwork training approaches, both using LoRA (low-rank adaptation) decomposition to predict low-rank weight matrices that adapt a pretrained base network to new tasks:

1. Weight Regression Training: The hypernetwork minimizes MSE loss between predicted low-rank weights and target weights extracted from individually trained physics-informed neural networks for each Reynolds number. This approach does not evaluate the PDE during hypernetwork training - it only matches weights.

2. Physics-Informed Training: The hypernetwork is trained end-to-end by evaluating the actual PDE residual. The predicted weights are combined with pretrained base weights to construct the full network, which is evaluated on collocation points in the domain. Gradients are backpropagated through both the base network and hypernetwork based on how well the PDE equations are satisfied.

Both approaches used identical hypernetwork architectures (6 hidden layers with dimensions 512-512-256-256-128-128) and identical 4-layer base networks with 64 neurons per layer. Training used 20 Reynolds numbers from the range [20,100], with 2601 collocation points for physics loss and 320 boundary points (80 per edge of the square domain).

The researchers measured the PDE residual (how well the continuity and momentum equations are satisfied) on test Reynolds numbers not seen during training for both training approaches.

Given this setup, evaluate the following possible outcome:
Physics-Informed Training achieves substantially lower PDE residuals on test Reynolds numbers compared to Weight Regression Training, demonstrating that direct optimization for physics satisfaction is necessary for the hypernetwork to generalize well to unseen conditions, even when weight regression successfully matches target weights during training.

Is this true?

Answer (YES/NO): YES